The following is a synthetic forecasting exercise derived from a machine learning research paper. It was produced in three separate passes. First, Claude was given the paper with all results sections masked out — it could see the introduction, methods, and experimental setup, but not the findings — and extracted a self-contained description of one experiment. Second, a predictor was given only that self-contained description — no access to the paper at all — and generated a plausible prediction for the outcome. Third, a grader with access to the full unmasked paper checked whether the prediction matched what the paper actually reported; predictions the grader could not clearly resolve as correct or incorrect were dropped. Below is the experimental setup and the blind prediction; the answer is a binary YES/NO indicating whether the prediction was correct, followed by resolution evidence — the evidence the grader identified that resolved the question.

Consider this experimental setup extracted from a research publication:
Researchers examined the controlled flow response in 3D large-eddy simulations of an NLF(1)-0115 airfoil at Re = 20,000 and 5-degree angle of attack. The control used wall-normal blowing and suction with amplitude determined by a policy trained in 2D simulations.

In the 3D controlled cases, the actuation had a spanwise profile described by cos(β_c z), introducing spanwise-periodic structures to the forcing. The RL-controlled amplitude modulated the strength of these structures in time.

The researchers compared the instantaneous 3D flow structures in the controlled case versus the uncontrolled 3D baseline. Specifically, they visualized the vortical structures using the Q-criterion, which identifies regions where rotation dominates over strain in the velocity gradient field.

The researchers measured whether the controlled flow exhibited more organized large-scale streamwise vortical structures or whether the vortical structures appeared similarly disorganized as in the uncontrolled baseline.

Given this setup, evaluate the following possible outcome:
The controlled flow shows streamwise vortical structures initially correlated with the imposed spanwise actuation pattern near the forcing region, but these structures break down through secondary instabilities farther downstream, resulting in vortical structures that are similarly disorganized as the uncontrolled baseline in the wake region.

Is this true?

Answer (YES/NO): NO